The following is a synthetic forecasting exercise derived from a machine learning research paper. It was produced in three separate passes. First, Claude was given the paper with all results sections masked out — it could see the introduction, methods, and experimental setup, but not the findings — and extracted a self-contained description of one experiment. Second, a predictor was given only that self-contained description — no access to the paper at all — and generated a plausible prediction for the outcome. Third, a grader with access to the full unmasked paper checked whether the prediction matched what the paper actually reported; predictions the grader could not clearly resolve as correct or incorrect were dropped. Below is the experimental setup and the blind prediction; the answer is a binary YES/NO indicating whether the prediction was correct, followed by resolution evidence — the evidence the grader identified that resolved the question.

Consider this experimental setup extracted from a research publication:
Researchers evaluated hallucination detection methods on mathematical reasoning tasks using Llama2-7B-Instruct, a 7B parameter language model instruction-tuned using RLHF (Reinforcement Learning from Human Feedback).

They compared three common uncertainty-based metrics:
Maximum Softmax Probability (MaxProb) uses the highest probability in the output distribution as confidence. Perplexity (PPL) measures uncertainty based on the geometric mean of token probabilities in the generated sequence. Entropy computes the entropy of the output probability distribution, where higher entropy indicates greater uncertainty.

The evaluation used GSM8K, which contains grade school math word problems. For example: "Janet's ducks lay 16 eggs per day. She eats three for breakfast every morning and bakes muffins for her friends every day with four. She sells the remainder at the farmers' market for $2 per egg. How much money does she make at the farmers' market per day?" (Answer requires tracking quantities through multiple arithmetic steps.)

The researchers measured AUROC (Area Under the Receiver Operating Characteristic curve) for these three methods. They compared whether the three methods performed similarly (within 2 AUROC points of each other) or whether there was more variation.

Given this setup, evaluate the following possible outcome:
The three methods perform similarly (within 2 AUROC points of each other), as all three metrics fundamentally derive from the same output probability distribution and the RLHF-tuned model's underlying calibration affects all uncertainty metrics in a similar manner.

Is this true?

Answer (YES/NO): YES